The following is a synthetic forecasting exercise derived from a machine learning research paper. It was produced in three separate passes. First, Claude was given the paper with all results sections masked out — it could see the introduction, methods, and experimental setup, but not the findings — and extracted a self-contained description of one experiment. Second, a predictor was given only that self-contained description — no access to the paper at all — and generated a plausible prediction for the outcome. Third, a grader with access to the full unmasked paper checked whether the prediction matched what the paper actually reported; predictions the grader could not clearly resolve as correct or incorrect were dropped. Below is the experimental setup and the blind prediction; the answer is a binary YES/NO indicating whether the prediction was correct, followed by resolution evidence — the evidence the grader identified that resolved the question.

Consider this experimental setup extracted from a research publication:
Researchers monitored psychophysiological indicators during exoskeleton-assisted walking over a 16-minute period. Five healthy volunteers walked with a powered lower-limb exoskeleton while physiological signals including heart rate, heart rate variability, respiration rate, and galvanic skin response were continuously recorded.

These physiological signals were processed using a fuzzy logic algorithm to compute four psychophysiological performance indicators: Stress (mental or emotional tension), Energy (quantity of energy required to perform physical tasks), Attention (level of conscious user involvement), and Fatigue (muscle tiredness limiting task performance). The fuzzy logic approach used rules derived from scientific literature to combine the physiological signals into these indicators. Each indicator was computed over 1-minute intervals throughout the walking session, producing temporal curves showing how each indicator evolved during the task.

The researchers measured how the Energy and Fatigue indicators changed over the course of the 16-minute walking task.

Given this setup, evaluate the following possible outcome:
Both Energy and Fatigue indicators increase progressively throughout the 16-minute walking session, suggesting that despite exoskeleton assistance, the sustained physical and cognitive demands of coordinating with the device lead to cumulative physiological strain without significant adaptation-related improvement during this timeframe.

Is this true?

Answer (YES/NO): NO